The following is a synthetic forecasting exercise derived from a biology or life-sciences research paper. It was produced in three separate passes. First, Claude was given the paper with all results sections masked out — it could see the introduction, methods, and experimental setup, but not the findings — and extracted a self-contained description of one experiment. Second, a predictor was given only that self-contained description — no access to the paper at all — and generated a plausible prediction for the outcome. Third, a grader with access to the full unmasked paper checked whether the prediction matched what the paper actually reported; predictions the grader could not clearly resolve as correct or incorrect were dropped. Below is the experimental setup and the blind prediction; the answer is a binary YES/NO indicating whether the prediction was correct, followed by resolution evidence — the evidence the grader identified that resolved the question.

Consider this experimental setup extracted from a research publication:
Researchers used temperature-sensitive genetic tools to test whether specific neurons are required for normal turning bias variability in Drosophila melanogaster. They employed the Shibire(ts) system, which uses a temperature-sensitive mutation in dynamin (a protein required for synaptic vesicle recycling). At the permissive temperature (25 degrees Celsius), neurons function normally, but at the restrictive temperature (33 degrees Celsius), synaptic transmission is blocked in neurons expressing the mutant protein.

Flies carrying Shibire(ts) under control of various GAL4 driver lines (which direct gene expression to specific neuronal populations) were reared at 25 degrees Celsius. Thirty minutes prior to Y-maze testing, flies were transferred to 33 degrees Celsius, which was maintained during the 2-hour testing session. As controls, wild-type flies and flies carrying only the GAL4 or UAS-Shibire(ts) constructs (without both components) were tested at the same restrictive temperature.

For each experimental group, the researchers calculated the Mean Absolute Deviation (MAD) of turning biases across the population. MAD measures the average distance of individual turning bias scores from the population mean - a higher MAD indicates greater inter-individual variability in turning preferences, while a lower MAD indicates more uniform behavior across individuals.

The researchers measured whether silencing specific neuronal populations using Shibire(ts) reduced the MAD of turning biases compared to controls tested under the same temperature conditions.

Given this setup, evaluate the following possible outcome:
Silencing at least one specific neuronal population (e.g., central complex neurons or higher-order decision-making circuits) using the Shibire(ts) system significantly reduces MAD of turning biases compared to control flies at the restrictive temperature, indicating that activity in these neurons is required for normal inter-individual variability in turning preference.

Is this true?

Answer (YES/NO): YES